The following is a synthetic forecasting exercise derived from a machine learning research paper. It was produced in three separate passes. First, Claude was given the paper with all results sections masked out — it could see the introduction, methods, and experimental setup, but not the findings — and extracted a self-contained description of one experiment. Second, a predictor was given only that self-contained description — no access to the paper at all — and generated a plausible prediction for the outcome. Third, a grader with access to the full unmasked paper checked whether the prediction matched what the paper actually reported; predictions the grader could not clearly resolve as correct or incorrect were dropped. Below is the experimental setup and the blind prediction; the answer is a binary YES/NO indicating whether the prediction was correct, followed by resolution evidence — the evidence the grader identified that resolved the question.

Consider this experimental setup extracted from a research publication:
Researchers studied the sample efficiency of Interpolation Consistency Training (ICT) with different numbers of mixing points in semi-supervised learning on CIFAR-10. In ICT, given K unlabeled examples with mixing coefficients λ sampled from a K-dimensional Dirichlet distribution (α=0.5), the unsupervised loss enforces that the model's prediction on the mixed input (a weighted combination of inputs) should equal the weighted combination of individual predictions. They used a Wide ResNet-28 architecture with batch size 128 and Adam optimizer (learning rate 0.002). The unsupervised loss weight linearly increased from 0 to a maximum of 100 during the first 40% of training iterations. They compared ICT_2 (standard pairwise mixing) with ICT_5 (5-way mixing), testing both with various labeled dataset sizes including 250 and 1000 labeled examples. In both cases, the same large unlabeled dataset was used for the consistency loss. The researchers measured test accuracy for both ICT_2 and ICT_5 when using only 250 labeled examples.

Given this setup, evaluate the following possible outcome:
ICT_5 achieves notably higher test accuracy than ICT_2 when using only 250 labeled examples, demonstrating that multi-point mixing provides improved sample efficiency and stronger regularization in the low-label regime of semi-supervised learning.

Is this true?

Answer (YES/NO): YES